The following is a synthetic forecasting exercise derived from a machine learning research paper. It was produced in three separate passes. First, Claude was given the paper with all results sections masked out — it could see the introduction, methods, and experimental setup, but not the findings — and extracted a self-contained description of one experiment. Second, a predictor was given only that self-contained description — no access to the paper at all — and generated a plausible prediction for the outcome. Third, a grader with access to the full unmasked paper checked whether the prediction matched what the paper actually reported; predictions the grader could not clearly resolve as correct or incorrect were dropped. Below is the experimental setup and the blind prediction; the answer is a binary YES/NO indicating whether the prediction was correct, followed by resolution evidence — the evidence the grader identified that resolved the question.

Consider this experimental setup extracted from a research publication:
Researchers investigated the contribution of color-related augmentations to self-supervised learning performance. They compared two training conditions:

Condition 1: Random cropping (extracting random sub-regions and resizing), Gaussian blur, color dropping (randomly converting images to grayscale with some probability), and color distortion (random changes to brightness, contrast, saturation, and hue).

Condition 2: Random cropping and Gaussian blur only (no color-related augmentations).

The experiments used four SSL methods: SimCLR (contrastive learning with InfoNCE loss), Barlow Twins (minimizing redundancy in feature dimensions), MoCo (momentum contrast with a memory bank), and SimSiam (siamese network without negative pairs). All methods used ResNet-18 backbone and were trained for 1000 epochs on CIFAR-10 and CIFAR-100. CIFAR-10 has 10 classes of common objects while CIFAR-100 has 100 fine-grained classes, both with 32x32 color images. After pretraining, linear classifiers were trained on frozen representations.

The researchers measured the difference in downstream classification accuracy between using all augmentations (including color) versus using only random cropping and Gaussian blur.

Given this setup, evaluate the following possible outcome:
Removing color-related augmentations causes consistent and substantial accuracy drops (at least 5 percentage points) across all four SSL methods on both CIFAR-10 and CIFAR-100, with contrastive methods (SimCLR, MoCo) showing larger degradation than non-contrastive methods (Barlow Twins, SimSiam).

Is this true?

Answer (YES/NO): NO